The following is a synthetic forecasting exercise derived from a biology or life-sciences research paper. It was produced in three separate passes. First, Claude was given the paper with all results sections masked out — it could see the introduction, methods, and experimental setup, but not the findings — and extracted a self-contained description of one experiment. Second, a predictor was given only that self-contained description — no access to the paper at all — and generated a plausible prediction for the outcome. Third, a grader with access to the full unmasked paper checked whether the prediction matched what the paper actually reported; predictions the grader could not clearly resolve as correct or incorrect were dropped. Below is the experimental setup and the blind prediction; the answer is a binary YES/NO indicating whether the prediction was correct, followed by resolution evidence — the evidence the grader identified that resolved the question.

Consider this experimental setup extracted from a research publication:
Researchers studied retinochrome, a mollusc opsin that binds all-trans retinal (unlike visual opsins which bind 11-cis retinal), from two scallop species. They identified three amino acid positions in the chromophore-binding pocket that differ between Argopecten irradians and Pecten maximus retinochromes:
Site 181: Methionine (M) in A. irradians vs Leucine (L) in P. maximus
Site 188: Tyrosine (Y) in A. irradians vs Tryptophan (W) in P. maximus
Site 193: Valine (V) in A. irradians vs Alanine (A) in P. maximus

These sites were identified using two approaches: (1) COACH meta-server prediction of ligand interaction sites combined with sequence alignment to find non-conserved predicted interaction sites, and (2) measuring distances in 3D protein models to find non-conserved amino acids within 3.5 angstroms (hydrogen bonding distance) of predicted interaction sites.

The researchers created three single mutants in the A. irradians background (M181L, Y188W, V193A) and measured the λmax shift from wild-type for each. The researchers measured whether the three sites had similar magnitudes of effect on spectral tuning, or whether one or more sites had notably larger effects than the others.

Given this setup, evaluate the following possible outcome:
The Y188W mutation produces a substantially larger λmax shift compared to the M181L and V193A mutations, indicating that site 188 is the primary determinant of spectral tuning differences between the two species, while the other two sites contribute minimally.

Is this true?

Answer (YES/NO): NO